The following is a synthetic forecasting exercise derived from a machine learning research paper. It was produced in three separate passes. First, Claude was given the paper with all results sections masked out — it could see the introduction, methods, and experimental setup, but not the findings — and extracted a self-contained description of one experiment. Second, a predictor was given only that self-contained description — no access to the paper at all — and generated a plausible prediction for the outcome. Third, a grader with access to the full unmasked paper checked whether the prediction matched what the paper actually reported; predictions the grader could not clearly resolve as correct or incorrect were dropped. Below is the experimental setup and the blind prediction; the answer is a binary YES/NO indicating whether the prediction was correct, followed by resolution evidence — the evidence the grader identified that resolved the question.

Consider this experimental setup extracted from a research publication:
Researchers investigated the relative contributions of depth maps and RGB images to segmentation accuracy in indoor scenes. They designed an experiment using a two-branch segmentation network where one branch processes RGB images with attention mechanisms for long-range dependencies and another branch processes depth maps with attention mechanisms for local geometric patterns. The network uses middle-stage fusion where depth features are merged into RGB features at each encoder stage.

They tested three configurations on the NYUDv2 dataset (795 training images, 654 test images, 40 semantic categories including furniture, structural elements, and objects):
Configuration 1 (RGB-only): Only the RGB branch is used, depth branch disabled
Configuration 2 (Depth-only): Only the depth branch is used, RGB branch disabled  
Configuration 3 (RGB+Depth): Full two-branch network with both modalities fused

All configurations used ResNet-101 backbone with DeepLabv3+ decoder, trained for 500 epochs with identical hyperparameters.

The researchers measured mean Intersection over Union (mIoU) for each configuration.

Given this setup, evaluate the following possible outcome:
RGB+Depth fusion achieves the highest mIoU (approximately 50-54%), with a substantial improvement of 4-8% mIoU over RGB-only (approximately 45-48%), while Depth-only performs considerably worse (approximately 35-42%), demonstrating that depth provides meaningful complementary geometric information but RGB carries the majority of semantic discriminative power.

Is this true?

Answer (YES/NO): NO